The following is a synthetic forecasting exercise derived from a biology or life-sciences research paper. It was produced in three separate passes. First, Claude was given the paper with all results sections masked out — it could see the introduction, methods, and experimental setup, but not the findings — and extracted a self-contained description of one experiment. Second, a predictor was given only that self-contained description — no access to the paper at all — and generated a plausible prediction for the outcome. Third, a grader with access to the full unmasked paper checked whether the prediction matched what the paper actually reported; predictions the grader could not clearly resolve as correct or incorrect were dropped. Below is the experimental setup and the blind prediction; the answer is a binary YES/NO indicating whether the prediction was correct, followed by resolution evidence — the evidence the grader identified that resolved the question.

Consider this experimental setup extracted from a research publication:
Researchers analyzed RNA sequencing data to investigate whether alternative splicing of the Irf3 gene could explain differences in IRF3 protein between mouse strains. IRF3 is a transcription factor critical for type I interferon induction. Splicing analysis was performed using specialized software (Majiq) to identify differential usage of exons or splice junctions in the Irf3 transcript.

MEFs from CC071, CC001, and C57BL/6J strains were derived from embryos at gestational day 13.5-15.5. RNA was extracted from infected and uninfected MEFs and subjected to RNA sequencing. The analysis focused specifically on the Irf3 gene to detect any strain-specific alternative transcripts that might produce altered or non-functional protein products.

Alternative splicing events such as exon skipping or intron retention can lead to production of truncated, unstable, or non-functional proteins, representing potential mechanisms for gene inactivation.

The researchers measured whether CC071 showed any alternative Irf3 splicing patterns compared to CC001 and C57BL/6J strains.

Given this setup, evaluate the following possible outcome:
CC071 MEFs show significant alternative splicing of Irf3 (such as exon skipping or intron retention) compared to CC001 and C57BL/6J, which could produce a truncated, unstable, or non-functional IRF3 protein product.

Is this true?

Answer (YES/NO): YES